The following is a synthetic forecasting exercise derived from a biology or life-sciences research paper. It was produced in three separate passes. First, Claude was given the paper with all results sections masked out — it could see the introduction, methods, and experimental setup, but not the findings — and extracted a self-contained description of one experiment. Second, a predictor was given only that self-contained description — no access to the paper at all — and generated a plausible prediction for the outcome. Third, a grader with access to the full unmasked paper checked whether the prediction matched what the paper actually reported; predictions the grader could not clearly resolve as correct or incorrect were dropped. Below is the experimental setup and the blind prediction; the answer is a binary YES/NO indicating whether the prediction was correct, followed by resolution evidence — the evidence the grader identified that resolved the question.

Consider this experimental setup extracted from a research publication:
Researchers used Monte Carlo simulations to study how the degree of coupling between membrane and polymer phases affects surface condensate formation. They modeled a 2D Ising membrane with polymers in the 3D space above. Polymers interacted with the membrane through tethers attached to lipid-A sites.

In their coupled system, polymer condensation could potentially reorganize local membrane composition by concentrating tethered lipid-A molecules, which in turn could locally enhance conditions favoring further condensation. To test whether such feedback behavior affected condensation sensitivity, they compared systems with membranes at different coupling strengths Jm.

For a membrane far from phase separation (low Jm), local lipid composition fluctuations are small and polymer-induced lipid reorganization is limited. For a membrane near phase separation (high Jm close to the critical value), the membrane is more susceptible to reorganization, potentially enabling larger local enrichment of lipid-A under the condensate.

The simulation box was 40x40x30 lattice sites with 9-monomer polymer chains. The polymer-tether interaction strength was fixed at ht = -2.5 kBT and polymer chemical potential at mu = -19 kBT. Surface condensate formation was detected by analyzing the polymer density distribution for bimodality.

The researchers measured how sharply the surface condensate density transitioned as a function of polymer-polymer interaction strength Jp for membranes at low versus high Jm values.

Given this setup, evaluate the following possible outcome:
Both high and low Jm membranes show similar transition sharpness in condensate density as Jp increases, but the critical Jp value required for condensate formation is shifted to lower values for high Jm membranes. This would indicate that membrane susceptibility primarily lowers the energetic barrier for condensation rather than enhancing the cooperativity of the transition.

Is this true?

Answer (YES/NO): NO